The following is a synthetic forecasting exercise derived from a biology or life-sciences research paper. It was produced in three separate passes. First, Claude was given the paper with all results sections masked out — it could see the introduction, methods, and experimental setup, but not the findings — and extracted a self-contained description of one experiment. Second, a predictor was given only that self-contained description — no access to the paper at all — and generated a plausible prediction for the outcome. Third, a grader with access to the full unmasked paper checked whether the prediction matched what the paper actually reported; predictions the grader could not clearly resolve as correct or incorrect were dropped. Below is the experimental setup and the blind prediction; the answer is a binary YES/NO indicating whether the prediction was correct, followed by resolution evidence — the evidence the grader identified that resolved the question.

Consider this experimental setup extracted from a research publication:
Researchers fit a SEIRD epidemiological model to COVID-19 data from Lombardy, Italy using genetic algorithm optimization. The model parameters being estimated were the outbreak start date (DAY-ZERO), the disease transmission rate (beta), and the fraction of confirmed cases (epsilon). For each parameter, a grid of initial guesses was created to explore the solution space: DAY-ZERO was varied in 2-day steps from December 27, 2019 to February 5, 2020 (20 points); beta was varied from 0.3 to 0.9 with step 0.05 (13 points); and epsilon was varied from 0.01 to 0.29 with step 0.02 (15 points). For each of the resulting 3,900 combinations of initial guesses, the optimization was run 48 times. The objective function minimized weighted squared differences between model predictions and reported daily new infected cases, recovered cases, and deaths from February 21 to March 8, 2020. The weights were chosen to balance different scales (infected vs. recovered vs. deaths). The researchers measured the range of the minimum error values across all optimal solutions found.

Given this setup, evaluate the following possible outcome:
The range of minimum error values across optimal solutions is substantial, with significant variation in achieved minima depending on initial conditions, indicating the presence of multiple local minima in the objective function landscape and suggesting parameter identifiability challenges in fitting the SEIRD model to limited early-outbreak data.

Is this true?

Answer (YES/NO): NO